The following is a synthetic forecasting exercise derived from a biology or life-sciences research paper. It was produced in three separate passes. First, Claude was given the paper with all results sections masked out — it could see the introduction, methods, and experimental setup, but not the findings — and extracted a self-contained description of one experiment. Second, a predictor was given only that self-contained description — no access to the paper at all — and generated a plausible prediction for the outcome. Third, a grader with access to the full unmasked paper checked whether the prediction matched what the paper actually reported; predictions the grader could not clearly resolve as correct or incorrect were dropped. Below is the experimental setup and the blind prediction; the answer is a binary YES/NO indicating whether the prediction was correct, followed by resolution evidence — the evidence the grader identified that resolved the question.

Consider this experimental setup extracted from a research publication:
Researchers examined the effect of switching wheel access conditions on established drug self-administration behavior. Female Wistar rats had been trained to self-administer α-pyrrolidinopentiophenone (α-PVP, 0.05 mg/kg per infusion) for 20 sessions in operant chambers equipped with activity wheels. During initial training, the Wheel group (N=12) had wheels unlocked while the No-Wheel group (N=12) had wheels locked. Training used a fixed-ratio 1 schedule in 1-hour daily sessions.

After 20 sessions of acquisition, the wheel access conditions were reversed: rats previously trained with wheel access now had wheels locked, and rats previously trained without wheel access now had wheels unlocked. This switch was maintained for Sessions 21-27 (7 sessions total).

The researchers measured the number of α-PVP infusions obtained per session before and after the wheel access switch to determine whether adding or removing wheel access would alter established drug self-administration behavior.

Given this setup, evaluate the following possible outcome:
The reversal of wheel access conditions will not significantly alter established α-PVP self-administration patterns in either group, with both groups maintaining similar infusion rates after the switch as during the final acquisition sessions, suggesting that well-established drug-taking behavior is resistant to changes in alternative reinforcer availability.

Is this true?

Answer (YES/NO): YES